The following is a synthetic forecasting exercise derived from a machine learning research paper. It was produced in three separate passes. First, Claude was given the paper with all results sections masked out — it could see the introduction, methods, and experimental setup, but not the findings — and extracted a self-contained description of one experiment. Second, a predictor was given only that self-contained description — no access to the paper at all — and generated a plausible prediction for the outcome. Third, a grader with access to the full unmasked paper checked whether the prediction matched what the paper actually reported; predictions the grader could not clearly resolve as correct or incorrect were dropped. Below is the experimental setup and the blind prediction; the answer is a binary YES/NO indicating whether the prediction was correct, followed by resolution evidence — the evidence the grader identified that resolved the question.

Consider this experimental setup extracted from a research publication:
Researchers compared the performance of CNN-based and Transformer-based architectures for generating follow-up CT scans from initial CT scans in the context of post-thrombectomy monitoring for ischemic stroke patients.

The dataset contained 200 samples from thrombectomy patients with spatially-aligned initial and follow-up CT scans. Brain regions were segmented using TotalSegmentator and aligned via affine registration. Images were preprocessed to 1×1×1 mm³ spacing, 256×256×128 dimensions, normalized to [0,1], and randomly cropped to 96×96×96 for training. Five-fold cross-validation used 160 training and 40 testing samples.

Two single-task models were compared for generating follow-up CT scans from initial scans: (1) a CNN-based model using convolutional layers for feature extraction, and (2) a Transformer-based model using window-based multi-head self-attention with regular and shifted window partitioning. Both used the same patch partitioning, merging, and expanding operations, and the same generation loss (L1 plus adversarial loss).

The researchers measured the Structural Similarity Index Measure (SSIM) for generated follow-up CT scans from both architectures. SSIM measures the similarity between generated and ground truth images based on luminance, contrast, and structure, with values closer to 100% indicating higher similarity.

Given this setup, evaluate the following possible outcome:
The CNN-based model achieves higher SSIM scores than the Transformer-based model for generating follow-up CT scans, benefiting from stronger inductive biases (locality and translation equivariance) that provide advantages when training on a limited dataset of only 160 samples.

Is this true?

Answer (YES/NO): NO